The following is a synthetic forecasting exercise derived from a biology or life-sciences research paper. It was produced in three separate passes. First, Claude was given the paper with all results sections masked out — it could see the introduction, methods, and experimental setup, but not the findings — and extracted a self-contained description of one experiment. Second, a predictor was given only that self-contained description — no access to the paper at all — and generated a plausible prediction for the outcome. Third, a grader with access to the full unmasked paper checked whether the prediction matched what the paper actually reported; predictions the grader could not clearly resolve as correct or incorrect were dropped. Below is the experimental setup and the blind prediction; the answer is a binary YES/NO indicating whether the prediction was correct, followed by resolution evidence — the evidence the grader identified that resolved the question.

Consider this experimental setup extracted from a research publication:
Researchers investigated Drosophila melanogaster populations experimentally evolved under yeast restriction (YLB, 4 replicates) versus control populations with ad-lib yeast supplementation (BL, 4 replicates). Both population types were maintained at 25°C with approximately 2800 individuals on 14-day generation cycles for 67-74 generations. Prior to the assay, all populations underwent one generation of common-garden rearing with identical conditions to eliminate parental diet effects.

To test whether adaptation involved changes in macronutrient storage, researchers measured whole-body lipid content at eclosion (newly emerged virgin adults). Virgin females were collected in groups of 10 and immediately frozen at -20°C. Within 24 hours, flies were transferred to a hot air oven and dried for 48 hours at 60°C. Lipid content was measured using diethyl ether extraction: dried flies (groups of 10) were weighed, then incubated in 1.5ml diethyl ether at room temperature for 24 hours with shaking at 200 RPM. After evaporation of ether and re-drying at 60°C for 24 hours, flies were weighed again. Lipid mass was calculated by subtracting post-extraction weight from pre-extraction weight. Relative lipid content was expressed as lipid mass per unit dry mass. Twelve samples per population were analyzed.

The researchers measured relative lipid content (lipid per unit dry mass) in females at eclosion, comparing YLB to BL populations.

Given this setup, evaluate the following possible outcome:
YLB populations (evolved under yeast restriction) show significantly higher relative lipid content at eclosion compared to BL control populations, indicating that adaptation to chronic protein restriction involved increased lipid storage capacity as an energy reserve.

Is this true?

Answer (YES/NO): NO